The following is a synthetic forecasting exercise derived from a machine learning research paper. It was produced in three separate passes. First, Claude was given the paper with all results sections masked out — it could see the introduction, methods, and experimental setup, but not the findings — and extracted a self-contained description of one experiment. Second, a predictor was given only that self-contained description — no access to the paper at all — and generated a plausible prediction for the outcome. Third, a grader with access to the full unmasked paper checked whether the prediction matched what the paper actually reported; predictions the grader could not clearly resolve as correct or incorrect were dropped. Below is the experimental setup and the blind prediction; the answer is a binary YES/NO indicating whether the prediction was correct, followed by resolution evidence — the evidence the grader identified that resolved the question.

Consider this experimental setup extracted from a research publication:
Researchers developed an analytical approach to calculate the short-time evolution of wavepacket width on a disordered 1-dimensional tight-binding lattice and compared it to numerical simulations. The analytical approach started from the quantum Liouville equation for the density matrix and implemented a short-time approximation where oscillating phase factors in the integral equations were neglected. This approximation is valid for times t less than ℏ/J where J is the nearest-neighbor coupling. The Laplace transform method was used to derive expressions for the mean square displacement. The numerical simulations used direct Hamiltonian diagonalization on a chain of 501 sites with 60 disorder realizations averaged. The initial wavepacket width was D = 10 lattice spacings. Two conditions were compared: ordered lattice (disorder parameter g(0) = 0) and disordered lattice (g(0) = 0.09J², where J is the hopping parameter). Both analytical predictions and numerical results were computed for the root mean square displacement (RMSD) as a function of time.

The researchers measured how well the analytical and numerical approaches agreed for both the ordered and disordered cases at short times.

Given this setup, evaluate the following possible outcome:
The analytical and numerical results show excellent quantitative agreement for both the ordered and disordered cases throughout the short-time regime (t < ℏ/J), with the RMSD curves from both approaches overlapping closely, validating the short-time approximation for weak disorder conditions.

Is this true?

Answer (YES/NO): NO